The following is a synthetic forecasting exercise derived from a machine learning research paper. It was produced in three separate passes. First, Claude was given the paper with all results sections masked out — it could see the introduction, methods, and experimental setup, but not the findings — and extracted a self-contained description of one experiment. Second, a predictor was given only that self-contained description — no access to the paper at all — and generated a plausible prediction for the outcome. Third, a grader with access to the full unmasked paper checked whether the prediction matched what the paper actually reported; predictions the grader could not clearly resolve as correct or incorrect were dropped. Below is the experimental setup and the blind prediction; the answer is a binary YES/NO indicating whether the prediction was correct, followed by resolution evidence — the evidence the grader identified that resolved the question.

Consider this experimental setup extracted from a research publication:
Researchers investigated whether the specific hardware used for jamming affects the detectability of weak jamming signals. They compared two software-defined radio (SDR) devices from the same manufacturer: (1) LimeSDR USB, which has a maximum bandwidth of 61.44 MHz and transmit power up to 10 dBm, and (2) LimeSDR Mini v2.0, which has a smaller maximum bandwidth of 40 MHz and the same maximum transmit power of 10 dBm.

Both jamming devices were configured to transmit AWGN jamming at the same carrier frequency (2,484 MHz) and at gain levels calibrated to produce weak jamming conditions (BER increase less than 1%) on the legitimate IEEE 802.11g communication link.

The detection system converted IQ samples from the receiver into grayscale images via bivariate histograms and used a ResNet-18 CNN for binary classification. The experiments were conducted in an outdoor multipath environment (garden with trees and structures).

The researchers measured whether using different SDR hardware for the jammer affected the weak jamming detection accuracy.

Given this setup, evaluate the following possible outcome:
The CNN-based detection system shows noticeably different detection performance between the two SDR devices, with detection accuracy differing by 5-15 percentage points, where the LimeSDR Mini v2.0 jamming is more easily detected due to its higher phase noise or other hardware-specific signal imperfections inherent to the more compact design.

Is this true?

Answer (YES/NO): NO